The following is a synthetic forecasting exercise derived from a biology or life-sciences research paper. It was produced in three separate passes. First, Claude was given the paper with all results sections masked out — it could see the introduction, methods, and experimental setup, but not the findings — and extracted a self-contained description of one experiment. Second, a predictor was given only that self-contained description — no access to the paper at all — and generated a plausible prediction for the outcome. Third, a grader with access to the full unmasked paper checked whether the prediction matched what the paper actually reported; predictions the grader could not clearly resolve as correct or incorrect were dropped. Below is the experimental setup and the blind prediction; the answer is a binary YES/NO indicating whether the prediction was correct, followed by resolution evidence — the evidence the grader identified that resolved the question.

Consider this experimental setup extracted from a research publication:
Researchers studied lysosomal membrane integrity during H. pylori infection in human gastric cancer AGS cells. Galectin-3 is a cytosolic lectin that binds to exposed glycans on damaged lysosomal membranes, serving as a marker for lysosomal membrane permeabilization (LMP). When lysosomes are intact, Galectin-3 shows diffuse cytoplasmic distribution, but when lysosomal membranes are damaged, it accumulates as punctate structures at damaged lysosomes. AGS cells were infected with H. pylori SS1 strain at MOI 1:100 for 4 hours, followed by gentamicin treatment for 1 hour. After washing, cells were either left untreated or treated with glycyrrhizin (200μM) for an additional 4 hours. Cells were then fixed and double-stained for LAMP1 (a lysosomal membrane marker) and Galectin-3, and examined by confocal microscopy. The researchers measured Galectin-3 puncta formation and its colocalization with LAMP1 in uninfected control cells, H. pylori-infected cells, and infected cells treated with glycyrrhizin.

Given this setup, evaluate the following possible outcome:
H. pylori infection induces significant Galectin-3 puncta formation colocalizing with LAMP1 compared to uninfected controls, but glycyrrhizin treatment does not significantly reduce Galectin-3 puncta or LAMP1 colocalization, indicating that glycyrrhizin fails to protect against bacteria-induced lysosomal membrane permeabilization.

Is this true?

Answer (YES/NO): NO